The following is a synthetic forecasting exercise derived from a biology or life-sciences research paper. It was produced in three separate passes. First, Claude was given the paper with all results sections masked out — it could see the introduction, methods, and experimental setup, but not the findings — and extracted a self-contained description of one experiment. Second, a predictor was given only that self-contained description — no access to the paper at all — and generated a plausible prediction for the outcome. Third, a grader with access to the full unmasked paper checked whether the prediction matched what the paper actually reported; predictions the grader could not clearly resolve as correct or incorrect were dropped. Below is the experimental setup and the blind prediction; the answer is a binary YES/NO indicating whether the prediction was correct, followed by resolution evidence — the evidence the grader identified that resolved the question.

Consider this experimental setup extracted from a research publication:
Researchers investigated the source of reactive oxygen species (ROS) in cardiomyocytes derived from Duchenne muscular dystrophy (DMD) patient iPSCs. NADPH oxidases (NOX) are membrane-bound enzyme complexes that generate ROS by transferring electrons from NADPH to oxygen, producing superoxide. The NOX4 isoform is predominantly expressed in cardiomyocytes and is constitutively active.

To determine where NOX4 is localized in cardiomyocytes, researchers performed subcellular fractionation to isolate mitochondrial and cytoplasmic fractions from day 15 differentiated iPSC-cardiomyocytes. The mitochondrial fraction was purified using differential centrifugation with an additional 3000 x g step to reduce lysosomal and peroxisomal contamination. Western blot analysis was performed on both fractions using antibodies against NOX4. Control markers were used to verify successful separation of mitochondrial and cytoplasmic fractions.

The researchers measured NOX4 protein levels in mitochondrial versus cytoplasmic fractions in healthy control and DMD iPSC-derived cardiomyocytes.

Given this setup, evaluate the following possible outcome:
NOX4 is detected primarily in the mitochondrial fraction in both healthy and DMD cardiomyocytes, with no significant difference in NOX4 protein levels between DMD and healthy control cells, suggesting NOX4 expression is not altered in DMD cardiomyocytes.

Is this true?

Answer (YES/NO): NO